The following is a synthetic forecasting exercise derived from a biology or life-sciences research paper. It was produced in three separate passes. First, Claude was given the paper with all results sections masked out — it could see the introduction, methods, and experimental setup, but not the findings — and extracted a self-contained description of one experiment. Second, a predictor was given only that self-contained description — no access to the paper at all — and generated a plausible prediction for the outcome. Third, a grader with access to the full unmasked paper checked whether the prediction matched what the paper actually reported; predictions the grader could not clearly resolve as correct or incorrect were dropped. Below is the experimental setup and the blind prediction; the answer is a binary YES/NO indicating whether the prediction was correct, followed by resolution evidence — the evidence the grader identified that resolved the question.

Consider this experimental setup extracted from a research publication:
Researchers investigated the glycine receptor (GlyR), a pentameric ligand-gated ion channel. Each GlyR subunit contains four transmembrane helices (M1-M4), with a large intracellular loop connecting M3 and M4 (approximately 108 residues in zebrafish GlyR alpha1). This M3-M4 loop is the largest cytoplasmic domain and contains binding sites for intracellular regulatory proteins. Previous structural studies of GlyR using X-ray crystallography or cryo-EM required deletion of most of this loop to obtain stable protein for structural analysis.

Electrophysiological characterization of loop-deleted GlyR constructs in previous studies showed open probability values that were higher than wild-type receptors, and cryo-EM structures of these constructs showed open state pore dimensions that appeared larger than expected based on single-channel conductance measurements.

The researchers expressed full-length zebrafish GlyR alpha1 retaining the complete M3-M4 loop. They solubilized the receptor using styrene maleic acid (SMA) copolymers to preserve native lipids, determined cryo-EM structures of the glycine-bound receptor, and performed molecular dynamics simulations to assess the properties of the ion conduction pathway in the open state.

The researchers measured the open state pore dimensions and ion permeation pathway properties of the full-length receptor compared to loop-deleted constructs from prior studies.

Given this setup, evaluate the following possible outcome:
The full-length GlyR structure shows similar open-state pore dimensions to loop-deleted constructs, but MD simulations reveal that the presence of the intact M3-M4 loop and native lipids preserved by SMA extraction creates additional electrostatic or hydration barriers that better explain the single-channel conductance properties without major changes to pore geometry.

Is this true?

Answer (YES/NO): NO